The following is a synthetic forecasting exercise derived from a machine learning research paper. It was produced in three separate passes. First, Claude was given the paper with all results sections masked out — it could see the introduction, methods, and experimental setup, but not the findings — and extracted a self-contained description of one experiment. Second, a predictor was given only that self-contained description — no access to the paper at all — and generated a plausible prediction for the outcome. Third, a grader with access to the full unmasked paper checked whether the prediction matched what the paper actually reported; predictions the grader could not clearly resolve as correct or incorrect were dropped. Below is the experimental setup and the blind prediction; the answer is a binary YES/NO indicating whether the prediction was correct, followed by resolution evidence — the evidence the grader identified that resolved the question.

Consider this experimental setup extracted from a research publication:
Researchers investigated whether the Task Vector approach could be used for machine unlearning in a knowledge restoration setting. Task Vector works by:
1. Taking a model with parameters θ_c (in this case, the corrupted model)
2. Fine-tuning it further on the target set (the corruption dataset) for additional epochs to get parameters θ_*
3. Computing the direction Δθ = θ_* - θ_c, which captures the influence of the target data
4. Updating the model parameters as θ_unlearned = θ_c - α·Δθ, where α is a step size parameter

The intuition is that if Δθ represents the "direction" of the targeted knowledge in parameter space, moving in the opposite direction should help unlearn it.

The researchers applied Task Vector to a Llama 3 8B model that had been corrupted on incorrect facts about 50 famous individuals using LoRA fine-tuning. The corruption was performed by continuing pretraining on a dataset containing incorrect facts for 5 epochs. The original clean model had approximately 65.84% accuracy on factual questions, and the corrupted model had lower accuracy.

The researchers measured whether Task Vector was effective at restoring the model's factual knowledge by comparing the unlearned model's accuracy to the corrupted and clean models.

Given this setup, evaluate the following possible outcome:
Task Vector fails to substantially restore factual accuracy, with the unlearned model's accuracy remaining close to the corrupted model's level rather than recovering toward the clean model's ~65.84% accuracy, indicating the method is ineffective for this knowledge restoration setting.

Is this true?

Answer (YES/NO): YES